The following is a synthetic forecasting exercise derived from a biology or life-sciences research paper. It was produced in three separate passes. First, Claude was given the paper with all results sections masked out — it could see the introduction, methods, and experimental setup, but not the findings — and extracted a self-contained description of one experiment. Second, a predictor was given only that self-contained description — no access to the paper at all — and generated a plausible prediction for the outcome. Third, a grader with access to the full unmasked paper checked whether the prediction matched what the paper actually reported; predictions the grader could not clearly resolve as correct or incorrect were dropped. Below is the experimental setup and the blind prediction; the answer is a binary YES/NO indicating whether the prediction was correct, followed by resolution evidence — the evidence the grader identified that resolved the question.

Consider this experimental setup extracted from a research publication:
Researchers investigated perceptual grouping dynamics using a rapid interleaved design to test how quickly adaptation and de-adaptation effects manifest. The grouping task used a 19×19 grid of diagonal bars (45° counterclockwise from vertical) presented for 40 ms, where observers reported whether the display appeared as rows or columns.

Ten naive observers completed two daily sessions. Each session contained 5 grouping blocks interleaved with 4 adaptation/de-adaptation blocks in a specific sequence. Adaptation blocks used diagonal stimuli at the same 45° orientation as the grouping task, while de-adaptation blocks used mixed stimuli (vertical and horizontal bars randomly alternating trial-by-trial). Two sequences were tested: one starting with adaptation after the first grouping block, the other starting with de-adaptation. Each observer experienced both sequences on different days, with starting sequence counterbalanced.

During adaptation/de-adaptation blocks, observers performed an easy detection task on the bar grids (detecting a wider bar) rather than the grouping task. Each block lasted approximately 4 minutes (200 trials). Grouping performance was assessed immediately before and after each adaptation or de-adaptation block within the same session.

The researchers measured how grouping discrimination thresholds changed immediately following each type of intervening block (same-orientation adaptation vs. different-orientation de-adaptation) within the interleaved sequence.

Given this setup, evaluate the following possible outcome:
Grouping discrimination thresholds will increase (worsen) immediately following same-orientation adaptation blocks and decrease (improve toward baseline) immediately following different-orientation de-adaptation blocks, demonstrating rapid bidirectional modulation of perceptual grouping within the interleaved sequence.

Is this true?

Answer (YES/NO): NO